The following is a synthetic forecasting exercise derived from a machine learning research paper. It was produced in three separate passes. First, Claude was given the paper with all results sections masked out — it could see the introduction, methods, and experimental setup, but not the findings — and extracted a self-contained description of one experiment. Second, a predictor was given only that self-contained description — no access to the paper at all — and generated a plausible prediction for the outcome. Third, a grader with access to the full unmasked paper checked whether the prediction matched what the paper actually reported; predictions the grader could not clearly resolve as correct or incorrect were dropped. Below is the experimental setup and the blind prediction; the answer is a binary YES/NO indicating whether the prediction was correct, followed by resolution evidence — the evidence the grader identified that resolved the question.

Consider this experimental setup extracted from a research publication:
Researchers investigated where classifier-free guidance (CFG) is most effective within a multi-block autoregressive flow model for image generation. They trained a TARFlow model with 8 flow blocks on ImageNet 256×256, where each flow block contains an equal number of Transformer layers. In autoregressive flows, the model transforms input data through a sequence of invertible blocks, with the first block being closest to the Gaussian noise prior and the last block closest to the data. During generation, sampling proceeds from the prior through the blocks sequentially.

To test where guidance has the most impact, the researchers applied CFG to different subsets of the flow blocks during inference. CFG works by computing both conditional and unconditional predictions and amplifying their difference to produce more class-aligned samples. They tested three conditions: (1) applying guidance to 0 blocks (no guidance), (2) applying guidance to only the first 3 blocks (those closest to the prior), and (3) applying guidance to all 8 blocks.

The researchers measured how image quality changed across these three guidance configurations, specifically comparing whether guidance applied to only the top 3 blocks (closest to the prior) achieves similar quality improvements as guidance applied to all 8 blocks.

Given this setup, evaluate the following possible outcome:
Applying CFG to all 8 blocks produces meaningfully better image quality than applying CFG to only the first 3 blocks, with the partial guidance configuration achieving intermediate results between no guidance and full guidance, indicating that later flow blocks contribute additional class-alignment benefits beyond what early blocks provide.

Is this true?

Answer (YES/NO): NO